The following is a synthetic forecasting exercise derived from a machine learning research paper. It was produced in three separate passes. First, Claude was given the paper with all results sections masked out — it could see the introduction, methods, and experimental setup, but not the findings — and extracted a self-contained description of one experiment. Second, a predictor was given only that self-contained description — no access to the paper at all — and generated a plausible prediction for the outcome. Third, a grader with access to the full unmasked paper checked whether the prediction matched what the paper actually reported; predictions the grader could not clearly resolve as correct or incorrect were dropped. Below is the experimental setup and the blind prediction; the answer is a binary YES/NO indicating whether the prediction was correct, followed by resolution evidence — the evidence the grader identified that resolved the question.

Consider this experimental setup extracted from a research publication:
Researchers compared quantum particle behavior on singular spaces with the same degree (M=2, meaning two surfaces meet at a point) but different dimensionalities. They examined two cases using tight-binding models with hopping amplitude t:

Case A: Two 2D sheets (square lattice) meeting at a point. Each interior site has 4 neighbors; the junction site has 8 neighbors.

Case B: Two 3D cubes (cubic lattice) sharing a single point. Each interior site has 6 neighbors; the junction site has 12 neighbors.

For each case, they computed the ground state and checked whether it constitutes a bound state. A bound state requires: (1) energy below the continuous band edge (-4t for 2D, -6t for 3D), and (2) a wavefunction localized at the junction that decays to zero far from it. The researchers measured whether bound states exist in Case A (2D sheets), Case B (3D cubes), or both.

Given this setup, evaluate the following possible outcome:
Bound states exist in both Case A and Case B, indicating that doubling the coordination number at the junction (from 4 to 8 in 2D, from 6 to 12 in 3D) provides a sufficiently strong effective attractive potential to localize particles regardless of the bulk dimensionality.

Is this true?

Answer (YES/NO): NO